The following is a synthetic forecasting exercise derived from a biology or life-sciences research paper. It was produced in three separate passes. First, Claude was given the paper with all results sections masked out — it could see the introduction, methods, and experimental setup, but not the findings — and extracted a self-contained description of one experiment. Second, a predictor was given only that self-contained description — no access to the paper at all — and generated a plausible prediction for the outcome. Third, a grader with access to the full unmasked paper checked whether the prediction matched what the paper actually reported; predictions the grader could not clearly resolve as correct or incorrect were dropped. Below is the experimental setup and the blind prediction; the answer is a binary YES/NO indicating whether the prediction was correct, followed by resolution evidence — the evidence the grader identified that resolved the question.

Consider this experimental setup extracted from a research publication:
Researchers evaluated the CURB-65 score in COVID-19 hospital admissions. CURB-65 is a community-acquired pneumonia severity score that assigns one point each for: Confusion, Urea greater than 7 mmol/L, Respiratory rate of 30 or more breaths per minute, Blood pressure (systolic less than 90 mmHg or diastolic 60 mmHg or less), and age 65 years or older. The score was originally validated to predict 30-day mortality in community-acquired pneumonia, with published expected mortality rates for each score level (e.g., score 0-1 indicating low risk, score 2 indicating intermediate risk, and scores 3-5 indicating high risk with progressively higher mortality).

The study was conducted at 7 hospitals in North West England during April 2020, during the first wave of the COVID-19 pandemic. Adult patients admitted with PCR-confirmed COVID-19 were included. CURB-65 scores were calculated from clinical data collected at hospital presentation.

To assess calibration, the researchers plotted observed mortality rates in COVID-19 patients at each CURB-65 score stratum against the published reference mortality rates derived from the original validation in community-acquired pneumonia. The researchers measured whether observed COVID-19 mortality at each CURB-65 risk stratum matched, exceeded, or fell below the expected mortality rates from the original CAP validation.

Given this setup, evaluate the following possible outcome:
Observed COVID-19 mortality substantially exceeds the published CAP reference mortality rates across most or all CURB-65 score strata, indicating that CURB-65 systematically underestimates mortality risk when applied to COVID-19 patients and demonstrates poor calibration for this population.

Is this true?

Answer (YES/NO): YES